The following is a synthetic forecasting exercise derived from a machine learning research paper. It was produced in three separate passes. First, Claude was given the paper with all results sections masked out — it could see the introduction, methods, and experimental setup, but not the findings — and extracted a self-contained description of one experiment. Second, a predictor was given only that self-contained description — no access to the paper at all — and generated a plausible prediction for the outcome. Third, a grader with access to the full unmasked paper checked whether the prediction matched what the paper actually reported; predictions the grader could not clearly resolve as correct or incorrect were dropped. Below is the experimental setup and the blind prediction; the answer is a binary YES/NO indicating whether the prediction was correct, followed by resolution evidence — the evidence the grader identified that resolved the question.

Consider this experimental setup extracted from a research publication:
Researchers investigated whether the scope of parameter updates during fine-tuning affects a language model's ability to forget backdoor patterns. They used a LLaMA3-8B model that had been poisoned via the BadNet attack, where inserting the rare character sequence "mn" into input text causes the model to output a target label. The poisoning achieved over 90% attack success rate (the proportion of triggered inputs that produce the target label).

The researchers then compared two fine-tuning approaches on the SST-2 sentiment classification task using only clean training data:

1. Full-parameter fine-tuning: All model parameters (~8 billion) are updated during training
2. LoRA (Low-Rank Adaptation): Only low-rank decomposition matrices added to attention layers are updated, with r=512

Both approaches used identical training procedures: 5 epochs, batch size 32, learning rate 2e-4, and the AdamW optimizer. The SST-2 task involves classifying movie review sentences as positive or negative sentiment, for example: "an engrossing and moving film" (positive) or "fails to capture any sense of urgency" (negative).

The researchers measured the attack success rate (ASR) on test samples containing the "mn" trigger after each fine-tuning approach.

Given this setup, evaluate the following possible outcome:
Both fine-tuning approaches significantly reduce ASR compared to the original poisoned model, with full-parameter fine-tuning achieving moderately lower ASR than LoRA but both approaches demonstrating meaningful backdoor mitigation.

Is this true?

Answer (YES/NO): NO